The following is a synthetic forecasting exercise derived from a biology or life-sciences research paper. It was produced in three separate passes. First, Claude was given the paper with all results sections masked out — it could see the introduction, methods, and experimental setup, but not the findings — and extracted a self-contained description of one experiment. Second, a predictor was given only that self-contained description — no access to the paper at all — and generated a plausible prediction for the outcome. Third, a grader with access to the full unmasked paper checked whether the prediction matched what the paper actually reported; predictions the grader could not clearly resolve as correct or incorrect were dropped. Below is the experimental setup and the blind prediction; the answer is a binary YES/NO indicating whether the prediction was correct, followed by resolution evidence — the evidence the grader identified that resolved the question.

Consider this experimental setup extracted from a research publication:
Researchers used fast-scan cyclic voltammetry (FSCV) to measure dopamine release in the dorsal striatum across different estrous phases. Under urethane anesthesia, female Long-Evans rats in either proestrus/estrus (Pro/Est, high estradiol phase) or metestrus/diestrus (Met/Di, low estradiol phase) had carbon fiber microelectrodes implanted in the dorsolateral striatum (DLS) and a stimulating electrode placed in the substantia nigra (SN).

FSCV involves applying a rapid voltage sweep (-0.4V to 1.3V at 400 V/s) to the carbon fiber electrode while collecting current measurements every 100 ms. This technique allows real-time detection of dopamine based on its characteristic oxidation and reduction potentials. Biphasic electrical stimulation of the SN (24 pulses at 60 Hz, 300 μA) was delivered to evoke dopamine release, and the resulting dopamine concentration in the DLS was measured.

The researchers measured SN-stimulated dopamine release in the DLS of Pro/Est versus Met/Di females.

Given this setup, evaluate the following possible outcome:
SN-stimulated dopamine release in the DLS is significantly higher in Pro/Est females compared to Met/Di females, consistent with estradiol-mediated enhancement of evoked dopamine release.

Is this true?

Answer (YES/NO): YES